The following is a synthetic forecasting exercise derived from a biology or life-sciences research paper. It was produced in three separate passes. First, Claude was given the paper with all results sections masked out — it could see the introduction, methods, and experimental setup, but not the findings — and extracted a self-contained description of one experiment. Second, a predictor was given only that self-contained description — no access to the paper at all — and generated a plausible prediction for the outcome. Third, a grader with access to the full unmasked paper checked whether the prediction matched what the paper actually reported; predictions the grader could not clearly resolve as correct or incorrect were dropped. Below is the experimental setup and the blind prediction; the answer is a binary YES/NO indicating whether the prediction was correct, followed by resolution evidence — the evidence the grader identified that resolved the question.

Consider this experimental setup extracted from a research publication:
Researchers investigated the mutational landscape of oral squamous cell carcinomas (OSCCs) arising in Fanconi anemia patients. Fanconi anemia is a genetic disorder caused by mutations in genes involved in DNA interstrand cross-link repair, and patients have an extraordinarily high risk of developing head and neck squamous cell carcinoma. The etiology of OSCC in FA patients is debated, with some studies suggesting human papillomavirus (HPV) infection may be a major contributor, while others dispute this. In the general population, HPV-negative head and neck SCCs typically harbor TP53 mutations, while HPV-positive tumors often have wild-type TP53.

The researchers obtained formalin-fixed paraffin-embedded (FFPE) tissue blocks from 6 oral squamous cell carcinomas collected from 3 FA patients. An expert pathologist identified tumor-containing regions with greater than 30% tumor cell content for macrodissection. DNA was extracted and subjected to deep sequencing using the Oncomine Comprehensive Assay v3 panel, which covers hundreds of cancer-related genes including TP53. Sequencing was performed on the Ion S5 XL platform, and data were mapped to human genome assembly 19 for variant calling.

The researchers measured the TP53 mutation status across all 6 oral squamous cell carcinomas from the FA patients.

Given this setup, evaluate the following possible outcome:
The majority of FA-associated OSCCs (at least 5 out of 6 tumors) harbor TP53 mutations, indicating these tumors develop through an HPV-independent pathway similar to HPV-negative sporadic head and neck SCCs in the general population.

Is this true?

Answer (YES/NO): YES